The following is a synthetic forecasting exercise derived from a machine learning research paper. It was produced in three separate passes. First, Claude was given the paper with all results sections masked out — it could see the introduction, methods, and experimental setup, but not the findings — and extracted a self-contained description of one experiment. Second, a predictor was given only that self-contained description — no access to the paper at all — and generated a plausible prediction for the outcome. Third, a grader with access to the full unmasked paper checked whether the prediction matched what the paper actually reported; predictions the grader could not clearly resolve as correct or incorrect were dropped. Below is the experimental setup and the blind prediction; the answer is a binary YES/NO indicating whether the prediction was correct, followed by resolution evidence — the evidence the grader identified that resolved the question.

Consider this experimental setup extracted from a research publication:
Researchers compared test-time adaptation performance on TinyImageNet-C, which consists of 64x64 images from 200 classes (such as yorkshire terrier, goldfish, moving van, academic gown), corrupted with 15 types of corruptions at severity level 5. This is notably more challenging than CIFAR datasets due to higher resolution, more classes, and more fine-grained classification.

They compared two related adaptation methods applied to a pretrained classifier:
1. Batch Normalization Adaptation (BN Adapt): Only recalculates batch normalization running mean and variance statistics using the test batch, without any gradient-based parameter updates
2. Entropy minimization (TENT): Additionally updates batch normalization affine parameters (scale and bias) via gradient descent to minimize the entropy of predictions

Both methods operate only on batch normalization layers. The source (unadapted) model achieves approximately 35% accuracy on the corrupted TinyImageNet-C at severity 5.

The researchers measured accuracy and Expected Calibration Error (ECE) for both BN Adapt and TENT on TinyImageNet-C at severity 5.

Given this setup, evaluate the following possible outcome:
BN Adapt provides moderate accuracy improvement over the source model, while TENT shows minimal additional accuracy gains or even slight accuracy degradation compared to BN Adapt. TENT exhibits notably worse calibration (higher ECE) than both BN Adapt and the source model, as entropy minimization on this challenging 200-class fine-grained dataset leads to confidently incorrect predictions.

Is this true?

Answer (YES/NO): NO